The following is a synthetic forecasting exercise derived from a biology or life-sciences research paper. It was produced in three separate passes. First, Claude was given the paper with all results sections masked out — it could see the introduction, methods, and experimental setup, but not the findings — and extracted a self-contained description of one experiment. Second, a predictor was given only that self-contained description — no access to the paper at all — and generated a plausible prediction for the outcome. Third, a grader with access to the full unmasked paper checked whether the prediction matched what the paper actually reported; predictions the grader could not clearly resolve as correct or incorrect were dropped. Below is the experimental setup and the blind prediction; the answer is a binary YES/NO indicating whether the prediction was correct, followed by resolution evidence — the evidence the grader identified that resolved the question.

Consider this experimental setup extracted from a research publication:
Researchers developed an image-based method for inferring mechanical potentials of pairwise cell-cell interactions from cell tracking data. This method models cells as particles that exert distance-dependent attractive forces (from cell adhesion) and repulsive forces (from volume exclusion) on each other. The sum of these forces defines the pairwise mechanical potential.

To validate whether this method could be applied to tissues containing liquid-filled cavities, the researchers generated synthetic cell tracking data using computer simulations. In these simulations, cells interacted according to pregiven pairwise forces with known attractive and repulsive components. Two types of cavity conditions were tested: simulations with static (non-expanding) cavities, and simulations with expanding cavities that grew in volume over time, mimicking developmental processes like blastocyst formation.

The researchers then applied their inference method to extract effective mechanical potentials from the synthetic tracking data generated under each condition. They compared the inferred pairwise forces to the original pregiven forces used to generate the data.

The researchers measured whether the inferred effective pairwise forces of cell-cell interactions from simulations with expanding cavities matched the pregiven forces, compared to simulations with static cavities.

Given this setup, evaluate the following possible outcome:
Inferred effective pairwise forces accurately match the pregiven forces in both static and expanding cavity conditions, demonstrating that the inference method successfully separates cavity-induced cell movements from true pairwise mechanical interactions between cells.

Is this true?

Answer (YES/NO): NO